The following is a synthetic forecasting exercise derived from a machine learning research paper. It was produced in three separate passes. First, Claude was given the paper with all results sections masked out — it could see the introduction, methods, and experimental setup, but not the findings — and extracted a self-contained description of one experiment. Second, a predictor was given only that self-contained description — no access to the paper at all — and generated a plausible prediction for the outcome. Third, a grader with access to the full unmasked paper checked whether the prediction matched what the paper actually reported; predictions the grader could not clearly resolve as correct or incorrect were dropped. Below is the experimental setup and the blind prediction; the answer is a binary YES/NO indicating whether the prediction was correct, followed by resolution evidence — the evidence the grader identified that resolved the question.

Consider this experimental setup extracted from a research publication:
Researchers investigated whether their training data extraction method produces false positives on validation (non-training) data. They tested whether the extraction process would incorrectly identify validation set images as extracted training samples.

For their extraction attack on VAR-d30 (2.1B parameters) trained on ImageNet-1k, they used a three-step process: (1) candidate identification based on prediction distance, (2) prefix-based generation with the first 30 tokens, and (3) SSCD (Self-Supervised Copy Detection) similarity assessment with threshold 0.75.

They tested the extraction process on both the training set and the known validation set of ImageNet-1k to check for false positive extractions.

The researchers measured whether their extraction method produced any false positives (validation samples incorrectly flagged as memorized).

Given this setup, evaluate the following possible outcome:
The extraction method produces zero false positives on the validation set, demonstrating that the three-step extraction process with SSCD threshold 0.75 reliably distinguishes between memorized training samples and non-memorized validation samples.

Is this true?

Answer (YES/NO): YES